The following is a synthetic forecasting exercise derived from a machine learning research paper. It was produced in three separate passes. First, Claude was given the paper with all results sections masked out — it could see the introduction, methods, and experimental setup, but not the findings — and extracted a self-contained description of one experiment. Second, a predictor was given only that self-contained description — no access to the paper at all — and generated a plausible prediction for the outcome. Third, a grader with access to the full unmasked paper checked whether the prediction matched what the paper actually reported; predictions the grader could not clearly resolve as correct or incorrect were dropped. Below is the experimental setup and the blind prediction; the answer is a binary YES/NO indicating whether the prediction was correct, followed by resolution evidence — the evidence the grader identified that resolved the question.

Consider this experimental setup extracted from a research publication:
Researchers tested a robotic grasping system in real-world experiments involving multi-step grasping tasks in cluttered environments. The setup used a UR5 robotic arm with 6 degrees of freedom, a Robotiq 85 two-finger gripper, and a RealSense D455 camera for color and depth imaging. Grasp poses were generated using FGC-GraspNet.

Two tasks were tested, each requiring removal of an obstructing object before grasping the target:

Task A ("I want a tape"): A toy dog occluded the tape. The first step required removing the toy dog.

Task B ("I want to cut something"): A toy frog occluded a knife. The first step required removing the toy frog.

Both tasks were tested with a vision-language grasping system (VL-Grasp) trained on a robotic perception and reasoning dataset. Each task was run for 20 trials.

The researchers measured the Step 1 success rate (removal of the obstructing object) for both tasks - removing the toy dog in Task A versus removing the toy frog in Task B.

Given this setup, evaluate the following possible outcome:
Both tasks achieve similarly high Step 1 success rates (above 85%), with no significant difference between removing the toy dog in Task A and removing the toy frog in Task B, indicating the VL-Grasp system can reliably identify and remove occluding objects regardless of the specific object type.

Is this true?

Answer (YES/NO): NO